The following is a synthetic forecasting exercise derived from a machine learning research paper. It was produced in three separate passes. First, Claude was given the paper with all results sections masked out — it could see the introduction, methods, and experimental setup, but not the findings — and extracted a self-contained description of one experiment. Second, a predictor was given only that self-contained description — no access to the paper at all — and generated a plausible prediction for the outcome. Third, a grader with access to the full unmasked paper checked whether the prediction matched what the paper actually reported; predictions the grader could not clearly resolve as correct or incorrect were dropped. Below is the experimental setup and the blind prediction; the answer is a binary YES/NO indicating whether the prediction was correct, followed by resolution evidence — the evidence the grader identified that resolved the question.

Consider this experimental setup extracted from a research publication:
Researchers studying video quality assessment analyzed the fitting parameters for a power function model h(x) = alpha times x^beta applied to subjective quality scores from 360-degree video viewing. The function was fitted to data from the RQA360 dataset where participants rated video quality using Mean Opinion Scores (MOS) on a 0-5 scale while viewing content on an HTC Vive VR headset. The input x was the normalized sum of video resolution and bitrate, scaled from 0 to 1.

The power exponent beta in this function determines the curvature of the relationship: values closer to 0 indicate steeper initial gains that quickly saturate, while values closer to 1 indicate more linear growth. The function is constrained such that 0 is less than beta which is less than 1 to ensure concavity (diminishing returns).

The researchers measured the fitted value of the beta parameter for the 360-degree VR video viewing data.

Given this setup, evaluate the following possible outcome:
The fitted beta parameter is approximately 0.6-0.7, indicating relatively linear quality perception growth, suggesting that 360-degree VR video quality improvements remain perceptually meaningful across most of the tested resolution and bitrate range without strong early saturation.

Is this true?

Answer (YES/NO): NO